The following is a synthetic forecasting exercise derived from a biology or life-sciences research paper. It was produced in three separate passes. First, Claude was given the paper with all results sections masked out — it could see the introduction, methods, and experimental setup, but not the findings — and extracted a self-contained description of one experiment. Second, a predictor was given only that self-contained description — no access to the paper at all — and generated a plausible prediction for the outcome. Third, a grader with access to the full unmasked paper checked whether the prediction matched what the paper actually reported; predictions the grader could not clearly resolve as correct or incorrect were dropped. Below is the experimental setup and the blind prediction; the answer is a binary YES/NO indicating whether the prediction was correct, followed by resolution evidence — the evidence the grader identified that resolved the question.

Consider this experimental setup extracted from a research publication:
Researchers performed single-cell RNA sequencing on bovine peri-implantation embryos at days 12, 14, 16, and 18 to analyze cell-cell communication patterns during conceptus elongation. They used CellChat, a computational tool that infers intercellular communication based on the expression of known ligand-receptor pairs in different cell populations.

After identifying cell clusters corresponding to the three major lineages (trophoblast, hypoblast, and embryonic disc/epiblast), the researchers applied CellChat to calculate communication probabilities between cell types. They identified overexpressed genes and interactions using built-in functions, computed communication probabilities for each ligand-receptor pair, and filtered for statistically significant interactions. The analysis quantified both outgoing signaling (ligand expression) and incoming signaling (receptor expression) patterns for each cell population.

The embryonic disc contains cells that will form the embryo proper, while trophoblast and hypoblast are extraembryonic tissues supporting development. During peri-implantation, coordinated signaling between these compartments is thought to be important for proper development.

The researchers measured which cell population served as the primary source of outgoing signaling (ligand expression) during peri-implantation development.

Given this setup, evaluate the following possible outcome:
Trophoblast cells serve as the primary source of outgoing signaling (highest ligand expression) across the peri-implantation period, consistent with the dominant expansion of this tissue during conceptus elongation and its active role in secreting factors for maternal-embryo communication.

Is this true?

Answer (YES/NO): NO